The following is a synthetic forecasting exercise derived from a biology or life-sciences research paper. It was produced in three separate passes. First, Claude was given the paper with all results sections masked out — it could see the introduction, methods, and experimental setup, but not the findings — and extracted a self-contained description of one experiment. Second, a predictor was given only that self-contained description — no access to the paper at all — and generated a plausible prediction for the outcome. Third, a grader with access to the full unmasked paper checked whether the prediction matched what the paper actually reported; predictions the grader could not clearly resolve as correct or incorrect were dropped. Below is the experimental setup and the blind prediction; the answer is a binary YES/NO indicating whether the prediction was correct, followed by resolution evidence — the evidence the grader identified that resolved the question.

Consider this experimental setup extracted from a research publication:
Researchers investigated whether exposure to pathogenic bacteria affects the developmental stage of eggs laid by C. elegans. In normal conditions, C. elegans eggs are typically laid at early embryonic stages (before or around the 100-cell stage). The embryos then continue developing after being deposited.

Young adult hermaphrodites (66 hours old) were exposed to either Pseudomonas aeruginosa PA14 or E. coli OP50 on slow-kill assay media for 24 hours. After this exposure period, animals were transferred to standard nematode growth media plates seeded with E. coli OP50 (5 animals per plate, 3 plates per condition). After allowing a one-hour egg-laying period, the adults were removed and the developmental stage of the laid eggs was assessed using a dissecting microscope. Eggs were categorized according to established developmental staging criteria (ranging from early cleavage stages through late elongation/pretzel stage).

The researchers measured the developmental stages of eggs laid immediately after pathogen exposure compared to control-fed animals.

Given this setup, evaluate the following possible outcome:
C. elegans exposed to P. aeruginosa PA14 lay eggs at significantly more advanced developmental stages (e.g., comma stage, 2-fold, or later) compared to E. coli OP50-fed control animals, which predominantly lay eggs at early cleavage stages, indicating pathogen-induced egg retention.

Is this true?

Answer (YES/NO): YES